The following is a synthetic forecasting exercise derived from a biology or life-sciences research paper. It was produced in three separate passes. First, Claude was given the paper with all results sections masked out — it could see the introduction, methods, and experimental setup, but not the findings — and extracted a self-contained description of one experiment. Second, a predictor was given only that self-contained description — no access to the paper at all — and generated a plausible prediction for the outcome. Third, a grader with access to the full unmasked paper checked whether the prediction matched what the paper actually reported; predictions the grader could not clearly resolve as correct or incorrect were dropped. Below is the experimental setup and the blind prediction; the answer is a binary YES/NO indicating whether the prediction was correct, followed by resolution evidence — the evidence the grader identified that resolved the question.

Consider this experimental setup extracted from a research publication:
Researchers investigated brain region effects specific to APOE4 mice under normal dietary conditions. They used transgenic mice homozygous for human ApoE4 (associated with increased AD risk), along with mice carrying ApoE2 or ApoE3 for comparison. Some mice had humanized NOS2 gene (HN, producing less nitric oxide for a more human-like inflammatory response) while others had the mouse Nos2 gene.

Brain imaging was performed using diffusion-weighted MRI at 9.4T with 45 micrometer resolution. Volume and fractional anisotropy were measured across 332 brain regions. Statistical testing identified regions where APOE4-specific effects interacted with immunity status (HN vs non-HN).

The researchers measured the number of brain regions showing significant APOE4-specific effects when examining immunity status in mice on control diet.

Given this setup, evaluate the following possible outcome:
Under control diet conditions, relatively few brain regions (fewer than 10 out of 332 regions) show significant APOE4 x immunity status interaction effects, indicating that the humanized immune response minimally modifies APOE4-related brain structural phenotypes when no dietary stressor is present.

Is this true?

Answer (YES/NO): NO